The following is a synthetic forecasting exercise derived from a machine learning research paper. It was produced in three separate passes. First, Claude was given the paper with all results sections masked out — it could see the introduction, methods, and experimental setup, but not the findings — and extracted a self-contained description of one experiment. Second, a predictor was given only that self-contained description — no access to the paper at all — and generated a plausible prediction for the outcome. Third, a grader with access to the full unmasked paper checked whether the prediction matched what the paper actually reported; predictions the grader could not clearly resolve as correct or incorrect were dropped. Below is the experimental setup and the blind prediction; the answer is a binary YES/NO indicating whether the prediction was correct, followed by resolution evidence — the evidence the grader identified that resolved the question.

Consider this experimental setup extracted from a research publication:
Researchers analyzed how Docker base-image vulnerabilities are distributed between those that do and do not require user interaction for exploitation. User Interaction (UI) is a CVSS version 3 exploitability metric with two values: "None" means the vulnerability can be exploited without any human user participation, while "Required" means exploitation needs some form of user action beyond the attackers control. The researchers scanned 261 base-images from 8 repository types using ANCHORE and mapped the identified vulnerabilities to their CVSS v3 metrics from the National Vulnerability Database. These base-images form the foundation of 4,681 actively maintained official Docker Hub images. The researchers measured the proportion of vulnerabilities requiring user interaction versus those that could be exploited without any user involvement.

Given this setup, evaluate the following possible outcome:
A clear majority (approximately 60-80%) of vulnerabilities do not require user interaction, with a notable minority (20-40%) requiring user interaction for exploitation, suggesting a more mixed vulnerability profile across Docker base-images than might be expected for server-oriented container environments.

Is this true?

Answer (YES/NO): YES